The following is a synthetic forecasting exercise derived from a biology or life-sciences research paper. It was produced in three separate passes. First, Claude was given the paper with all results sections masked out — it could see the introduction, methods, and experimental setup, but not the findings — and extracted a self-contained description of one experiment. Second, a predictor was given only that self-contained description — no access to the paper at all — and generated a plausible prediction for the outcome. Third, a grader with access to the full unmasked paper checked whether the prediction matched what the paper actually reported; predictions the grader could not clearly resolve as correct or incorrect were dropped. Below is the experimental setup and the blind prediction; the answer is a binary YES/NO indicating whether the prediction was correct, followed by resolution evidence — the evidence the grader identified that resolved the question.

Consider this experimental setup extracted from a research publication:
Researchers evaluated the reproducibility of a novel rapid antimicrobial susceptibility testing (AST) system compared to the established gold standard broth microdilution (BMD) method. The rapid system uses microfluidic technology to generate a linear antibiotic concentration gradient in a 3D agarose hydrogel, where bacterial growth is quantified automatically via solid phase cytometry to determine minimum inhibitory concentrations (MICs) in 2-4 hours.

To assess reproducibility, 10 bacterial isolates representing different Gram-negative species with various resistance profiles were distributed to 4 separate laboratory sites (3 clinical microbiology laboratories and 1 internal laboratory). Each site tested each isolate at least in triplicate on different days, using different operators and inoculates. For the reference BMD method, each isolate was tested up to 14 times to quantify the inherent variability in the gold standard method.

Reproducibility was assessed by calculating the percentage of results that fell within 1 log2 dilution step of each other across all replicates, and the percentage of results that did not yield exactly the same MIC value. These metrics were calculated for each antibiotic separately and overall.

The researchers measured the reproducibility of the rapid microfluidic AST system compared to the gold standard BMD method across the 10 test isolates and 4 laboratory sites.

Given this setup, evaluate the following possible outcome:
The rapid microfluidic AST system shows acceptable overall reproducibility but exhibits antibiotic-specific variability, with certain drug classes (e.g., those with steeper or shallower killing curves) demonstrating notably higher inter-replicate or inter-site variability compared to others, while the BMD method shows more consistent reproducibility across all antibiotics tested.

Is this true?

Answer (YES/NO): NO